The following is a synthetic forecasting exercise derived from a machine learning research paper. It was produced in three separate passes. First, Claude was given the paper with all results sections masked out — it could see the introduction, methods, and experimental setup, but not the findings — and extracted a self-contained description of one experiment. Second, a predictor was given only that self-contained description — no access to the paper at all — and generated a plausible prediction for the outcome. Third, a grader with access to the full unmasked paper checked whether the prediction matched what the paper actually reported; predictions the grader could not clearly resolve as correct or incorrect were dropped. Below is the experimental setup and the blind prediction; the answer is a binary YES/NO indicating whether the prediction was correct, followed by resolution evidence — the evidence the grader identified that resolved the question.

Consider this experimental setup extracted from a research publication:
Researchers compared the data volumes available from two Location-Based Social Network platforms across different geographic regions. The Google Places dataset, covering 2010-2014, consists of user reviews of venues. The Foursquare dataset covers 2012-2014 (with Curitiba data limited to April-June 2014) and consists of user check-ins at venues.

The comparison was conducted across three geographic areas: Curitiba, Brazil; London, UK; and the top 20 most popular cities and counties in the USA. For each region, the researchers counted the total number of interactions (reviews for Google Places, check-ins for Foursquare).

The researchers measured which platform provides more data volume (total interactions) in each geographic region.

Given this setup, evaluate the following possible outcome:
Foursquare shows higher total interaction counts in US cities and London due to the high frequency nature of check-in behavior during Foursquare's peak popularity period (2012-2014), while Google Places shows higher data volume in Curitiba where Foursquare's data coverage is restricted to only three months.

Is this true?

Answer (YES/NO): NO